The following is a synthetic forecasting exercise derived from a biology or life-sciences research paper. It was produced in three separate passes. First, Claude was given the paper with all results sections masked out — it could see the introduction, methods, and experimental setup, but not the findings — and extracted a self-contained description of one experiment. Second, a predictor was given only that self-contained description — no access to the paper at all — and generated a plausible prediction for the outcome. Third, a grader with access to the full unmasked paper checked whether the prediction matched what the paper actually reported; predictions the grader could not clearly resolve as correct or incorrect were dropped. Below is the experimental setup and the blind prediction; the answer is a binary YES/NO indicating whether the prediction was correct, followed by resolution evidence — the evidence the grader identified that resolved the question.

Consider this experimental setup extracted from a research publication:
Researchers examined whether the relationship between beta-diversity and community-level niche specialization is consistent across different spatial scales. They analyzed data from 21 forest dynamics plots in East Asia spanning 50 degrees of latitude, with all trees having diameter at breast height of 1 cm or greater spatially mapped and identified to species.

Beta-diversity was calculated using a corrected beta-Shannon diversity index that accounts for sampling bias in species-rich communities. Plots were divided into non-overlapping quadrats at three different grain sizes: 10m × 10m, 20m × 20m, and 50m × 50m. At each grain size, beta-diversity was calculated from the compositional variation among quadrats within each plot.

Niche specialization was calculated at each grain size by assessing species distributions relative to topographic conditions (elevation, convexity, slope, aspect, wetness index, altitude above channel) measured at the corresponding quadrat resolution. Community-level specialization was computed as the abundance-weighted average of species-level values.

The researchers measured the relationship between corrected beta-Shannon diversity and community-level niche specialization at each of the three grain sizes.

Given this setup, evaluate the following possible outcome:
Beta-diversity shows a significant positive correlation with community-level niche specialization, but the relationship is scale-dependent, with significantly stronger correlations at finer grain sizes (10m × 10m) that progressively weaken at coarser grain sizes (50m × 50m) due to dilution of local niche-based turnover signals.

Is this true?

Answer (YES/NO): NO